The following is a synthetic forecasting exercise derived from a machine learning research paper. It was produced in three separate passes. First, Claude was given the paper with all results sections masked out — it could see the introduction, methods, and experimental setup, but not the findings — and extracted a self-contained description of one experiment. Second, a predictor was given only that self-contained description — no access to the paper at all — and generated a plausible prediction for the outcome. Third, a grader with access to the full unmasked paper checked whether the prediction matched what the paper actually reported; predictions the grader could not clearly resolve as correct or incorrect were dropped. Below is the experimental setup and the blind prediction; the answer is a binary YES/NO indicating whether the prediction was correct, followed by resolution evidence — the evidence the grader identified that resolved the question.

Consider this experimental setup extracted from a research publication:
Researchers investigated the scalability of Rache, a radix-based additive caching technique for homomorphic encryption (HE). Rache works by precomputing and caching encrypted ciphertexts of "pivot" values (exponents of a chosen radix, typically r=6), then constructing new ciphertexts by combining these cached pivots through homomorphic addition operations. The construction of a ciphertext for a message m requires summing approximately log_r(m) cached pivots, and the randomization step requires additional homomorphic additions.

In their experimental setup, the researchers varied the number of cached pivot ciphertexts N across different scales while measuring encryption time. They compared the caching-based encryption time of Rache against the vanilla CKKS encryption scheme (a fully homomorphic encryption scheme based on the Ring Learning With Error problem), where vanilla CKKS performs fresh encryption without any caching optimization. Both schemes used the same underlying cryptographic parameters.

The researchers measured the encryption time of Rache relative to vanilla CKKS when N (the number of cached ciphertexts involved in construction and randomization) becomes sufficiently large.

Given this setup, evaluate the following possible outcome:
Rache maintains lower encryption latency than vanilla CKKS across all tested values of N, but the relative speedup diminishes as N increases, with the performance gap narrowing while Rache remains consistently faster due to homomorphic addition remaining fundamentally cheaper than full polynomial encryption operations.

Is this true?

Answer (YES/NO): NO